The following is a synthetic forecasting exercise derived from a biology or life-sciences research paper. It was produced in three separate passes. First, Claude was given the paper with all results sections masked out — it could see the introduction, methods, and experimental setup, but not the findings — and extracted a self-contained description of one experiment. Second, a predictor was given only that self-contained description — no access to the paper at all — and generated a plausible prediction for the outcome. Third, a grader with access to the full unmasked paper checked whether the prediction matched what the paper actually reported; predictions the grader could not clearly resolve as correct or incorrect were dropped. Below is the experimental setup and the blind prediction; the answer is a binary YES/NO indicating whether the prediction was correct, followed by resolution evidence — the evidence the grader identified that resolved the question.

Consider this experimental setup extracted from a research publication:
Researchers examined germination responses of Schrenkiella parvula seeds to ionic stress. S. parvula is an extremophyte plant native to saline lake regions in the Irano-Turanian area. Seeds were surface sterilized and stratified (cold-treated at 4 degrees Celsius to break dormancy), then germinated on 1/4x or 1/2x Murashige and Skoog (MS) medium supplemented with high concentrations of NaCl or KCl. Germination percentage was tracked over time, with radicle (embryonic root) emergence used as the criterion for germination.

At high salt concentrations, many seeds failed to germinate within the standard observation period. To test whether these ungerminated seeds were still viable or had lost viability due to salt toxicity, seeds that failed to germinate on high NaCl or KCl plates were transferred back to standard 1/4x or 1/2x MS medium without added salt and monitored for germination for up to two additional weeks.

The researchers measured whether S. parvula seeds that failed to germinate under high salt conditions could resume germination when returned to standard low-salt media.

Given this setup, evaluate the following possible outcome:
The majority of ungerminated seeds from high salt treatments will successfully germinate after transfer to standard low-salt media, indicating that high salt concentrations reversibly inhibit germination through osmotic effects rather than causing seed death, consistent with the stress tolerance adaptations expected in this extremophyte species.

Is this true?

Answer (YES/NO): YES